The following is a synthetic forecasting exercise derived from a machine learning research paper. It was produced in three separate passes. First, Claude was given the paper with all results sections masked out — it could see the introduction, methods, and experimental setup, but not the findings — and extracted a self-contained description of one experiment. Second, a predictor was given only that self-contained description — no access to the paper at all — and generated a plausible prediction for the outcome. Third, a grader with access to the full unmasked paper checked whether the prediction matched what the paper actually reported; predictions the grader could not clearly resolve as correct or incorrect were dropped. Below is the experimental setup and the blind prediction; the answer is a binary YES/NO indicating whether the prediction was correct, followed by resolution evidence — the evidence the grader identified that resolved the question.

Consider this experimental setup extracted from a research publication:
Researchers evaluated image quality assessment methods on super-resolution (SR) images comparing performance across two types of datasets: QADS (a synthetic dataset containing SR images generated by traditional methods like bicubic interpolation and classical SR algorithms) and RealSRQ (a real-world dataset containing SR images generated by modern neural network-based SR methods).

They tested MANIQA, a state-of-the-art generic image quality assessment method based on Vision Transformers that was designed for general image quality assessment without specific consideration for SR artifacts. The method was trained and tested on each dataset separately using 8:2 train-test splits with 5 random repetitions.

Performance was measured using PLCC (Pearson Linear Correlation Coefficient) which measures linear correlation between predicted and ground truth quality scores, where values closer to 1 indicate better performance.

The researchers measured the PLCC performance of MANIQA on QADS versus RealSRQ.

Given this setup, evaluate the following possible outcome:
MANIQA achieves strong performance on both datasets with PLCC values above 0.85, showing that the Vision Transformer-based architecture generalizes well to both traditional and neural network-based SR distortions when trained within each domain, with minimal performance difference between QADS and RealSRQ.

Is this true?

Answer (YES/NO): NO